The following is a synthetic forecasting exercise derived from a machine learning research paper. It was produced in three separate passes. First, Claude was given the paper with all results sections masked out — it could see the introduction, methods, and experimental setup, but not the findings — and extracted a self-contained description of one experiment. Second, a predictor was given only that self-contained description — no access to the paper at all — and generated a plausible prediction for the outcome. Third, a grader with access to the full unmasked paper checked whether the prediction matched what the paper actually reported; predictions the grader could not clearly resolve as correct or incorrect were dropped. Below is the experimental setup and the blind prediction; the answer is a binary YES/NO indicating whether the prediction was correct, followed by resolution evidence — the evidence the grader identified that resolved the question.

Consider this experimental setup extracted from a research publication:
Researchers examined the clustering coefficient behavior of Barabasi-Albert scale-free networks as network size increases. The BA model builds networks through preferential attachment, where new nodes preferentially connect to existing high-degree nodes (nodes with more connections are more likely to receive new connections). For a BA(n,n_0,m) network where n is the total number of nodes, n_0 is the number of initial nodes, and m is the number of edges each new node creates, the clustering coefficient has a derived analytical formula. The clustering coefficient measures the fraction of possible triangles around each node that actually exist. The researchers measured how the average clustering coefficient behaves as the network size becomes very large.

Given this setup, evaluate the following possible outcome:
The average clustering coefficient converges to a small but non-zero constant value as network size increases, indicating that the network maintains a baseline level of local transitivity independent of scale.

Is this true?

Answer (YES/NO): NO